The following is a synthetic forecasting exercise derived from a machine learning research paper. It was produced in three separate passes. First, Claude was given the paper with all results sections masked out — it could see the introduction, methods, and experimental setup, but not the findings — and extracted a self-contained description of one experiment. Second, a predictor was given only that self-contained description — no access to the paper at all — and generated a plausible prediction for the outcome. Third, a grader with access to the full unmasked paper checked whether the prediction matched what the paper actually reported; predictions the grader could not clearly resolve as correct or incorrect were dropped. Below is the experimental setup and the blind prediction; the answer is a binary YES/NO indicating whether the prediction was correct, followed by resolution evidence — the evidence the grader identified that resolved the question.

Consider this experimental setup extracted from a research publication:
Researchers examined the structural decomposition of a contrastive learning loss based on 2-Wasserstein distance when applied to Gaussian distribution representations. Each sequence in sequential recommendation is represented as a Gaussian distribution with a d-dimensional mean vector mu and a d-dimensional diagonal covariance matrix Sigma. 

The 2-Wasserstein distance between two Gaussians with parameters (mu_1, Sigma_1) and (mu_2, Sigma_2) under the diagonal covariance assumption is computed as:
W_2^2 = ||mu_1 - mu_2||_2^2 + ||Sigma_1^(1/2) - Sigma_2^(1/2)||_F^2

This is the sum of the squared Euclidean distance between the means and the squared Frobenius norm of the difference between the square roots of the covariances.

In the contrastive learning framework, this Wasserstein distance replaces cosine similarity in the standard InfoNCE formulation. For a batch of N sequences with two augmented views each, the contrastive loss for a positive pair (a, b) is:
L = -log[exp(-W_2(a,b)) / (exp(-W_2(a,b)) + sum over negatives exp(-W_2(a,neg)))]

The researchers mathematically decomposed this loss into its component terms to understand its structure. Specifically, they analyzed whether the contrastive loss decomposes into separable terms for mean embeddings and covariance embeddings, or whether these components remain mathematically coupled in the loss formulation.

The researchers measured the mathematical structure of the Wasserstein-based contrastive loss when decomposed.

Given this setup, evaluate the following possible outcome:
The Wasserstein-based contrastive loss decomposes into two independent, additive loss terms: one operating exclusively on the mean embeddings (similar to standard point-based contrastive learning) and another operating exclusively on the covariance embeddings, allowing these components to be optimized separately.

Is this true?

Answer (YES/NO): YES